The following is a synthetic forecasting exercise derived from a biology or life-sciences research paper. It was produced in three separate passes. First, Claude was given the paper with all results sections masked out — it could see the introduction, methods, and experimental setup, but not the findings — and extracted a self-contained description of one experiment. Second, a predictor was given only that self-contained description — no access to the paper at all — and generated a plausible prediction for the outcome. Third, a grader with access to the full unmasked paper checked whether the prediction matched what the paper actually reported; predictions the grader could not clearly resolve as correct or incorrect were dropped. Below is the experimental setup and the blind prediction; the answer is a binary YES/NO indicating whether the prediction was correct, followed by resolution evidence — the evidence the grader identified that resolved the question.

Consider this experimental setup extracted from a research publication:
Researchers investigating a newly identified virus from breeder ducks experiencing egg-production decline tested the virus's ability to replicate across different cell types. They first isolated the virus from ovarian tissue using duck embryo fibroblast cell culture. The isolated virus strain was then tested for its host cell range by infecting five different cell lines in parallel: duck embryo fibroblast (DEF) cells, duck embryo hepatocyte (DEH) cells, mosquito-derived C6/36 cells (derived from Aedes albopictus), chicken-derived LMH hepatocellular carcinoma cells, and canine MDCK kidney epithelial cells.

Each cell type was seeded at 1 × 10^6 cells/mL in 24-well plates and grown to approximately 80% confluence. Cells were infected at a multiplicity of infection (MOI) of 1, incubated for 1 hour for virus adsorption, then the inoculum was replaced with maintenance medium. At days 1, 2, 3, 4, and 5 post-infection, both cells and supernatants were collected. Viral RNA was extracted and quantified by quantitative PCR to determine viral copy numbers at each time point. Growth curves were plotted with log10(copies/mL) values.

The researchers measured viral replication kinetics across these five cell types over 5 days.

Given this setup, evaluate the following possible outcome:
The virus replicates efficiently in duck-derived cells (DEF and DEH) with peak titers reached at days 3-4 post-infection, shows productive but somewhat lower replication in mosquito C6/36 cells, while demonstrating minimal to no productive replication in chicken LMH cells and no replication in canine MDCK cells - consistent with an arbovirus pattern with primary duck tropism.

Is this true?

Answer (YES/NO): NO